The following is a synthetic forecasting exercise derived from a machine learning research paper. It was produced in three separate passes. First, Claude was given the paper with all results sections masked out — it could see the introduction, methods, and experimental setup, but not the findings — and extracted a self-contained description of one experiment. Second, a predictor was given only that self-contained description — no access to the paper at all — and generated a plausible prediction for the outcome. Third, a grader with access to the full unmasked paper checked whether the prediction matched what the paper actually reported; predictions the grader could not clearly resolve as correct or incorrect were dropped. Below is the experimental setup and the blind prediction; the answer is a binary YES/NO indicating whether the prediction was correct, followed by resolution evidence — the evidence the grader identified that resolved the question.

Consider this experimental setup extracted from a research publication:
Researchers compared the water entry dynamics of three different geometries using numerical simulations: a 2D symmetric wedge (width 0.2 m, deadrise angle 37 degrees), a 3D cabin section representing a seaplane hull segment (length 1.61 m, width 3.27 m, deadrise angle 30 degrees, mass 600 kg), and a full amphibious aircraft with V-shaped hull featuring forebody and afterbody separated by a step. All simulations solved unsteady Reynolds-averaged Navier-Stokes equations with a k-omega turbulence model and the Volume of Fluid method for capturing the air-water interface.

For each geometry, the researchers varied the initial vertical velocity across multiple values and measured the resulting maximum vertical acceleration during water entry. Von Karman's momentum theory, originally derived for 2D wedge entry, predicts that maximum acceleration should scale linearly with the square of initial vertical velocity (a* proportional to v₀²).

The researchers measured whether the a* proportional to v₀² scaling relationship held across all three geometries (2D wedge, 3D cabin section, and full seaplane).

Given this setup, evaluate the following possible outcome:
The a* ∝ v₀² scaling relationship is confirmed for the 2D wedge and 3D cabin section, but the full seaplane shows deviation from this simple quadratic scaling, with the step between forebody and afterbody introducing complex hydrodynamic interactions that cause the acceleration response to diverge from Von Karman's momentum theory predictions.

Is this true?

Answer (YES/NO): NO